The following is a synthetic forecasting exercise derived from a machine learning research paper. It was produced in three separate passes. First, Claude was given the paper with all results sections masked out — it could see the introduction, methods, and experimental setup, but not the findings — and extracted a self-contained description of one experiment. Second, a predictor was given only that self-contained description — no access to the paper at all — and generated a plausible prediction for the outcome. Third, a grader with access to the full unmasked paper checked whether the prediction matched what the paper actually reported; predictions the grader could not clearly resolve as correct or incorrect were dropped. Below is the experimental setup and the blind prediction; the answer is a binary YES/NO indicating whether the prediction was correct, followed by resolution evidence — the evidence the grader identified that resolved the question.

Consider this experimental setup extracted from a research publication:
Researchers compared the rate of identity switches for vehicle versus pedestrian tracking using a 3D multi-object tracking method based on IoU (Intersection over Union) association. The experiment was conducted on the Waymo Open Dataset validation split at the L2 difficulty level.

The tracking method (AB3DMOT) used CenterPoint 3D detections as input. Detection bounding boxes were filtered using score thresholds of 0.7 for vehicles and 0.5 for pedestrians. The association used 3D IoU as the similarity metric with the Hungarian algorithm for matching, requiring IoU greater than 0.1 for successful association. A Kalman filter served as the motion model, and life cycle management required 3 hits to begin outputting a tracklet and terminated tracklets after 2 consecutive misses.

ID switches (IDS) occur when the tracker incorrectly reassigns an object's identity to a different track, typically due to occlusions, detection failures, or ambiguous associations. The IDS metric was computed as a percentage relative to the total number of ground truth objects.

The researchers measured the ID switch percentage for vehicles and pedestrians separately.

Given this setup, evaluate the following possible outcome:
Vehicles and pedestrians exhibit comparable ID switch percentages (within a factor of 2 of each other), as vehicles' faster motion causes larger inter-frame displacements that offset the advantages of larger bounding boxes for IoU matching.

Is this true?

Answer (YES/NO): NO